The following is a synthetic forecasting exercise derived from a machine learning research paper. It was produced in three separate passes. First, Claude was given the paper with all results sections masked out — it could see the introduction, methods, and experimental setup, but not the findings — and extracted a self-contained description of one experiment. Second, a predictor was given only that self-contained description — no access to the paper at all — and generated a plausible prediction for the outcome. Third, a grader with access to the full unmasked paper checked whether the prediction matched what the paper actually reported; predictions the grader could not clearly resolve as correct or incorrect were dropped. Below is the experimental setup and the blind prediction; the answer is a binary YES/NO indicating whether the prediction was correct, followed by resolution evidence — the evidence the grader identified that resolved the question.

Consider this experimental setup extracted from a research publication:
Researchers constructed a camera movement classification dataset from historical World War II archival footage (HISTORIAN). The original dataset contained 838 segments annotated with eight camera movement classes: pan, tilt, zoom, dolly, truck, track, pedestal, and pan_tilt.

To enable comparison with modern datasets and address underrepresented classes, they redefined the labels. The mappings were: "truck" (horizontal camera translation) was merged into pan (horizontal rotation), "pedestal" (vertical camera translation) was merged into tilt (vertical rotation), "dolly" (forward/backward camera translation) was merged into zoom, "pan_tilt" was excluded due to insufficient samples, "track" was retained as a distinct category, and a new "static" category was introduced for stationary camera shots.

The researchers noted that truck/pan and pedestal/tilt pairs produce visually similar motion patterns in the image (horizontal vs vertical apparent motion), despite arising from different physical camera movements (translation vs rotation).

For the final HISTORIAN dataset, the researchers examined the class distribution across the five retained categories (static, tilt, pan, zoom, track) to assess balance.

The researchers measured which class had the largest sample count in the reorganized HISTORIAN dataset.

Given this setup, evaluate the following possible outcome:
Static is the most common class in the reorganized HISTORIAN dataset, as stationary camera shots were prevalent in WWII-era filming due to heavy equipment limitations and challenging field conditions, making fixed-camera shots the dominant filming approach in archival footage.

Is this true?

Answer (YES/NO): NO